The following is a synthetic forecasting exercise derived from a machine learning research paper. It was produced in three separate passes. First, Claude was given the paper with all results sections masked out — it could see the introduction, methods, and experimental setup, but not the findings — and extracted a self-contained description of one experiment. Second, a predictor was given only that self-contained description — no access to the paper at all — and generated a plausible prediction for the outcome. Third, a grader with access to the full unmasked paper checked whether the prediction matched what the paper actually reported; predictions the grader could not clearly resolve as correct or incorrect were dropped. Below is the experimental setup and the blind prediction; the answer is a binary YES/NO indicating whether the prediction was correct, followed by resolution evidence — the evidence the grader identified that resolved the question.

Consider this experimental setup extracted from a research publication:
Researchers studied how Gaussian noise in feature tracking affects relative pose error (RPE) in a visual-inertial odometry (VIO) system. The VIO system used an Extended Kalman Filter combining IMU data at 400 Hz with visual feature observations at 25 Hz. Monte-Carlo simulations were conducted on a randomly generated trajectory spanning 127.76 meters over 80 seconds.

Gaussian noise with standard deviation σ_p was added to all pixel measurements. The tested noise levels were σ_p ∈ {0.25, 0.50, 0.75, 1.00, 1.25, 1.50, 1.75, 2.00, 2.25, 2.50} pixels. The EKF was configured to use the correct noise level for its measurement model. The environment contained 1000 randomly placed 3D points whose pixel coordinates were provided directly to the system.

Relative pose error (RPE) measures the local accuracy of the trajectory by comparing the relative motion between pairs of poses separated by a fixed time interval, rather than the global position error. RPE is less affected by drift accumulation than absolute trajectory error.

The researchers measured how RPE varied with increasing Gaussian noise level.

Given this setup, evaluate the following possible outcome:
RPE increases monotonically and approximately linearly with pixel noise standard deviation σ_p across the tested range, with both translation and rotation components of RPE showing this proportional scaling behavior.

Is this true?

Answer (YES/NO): NO